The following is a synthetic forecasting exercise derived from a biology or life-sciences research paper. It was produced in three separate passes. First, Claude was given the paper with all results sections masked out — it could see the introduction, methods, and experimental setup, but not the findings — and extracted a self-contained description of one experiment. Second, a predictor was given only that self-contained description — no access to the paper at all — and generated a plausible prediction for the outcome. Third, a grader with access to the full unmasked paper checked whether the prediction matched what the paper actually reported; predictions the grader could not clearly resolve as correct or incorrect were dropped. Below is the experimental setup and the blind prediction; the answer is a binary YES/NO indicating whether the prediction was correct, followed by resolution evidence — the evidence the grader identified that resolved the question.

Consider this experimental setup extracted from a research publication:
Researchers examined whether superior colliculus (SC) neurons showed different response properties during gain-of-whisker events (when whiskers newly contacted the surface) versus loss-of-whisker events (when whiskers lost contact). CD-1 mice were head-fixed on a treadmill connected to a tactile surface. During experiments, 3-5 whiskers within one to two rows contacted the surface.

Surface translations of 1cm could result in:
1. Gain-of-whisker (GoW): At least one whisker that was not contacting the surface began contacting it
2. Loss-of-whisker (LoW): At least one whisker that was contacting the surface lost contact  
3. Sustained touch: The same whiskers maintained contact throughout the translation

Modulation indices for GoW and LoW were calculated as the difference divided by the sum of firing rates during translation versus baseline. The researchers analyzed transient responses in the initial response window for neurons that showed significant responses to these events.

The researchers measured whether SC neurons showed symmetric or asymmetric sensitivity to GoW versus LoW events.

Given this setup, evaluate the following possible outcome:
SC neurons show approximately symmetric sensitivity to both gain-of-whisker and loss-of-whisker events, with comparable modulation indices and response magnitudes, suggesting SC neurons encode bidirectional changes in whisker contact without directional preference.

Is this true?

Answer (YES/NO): NO